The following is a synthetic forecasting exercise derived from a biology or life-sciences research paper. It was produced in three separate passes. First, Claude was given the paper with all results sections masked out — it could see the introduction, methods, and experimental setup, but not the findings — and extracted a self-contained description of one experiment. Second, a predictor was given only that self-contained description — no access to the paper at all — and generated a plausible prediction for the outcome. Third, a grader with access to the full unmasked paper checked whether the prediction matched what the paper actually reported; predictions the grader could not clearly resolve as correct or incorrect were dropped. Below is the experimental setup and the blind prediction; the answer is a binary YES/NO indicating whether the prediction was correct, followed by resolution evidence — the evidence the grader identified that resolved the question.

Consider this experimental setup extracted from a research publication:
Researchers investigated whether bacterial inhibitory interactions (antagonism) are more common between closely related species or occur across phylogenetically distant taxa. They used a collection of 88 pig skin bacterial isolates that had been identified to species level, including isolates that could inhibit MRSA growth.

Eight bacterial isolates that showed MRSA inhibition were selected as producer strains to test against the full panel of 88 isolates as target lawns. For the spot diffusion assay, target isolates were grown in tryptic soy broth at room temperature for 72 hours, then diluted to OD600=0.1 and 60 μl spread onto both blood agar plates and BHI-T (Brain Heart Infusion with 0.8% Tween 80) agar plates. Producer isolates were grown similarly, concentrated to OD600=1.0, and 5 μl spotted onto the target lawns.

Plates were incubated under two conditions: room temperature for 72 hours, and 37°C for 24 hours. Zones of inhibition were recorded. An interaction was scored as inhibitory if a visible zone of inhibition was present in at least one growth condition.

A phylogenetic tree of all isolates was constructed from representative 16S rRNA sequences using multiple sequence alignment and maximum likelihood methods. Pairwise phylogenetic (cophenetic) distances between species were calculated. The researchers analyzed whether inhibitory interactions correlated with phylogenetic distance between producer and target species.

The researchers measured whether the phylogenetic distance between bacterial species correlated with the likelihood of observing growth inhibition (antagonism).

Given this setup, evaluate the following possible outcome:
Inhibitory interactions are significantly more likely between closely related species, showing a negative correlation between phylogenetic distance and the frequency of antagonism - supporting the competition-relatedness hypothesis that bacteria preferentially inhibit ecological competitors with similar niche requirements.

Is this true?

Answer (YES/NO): NO